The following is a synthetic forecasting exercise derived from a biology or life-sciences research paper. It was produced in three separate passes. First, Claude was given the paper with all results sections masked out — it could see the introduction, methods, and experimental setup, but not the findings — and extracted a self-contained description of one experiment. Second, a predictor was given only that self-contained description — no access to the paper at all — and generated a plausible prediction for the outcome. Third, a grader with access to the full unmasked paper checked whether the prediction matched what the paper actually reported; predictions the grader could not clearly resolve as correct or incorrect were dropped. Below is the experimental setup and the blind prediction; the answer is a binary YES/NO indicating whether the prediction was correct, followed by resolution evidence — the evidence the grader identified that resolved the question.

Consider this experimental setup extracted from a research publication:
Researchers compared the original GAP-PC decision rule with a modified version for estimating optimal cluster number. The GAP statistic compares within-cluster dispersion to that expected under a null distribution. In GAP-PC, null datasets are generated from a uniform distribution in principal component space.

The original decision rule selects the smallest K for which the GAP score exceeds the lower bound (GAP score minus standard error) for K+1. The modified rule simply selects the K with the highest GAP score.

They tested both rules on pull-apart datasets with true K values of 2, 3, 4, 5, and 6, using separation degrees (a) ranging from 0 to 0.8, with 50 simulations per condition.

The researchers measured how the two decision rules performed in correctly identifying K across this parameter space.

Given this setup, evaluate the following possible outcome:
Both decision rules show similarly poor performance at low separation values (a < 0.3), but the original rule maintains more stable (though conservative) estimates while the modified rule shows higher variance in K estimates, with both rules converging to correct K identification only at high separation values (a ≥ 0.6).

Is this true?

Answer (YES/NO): NO